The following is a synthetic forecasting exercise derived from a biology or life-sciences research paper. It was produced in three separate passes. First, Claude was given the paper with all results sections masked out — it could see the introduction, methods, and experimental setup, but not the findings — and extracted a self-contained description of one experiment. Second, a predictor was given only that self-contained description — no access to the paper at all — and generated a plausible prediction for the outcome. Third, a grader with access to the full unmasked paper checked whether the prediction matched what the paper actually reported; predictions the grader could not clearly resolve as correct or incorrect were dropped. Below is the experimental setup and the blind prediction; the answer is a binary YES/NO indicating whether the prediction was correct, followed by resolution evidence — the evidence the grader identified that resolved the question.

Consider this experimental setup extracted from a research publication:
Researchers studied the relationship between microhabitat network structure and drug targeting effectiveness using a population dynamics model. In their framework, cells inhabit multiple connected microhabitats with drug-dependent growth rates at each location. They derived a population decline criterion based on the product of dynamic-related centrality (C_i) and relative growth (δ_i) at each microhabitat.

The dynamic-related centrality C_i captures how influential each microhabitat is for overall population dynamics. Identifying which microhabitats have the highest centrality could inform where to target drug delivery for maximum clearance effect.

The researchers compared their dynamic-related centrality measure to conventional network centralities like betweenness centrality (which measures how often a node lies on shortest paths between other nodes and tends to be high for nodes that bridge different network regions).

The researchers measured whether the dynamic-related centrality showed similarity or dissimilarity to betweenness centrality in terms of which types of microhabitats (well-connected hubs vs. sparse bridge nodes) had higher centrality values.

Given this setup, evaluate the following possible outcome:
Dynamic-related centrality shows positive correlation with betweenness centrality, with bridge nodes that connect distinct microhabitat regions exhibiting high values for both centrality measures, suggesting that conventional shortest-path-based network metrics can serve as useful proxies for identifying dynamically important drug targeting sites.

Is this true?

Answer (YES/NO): YES